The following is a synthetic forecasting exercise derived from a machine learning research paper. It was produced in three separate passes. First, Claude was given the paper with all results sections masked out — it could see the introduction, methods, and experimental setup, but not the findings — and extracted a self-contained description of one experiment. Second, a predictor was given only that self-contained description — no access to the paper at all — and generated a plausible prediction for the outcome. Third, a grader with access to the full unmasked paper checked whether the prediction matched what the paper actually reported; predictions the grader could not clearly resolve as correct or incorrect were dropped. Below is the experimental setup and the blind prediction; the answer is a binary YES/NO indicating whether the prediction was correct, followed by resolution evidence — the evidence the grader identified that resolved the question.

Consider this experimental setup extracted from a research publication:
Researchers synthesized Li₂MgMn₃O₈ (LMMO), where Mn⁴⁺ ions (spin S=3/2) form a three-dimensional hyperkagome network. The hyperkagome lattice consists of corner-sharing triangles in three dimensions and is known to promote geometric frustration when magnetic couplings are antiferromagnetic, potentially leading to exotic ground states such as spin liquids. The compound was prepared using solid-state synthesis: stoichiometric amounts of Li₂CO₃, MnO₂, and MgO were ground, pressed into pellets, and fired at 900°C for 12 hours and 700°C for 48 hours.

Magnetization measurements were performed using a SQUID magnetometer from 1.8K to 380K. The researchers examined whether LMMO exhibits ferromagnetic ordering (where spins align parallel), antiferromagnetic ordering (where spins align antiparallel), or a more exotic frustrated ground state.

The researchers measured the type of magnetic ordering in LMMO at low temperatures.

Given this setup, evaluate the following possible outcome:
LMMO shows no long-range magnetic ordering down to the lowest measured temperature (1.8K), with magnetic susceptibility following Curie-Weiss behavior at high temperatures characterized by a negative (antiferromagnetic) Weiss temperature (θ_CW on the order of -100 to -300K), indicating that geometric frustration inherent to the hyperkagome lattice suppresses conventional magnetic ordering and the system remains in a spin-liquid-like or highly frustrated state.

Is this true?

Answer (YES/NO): NO